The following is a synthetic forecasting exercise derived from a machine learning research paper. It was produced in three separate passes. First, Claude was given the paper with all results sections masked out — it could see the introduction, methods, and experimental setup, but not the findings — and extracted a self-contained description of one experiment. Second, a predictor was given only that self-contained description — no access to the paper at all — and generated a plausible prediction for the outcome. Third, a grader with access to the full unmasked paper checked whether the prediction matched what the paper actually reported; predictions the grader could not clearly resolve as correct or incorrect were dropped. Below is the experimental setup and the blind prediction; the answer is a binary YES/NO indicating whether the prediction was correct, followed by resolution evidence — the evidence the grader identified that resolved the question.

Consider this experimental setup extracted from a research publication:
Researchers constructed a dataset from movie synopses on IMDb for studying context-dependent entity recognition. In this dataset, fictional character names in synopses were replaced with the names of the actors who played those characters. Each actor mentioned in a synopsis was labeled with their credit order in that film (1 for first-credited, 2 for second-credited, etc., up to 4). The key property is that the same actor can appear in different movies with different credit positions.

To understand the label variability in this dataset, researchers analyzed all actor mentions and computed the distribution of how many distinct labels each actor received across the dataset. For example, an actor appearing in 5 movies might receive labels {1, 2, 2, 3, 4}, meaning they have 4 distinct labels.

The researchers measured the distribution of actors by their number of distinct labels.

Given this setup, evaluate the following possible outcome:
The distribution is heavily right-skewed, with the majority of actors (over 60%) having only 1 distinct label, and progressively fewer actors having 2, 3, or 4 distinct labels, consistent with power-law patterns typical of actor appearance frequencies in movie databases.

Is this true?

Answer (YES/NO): NO